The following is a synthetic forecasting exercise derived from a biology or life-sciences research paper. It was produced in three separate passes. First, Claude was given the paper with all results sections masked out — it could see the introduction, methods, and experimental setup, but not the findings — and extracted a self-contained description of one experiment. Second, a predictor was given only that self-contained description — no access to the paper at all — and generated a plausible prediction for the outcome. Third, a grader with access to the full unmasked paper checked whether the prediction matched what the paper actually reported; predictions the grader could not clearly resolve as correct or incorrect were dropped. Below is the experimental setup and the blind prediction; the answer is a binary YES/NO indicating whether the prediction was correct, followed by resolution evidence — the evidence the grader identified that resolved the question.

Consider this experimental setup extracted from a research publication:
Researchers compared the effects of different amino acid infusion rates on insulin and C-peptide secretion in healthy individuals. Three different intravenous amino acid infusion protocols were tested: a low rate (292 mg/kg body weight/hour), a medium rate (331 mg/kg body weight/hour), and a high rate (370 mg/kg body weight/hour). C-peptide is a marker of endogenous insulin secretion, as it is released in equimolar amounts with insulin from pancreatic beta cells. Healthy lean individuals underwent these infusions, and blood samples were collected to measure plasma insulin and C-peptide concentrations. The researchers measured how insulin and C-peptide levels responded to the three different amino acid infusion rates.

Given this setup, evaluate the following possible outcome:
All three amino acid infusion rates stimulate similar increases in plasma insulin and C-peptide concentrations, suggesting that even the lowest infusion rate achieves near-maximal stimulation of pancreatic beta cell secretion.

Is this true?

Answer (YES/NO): NO